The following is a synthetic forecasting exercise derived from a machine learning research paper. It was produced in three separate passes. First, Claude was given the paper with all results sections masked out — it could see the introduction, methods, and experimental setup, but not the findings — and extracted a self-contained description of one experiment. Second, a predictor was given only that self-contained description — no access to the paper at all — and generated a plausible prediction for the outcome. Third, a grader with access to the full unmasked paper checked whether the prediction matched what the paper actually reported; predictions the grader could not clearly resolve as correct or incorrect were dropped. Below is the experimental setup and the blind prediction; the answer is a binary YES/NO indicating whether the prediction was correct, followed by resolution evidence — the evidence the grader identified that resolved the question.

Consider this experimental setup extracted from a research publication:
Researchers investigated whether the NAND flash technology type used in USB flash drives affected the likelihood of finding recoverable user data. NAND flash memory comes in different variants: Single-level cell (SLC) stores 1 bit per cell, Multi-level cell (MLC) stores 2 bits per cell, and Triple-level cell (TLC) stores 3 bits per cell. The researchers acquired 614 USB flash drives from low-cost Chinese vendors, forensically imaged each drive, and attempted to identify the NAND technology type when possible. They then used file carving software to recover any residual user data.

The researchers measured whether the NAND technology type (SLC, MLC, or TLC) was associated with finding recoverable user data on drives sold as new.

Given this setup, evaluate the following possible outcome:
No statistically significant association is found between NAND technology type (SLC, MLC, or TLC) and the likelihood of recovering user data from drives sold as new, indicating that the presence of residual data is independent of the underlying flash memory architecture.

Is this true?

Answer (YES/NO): YES